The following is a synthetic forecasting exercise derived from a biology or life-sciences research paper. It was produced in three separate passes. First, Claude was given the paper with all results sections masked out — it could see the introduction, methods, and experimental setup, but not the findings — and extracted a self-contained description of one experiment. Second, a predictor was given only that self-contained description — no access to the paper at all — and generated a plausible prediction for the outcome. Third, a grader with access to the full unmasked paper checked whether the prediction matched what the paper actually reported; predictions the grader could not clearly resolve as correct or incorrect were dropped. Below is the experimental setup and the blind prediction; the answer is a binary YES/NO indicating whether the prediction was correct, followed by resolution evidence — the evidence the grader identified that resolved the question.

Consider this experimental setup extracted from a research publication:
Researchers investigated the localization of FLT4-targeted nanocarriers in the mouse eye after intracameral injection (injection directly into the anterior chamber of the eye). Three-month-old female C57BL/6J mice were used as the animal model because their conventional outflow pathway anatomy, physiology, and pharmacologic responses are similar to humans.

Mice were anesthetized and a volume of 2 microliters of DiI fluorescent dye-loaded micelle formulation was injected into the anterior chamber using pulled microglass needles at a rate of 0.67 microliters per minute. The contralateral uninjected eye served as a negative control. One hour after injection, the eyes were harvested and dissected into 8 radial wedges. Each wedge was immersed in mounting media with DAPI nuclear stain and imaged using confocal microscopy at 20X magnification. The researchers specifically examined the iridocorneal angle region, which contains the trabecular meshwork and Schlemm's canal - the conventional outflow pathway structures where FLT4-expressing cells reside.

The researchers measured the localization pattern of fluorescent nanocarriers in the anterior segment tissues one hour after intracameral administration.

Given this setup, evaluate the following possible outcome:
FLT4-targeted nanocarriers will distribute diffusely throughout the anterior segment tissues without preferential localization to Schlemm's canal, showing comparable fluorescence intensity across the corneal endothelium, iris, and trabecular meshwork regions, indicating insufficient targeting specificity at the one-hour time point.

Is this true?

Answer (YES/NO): NO